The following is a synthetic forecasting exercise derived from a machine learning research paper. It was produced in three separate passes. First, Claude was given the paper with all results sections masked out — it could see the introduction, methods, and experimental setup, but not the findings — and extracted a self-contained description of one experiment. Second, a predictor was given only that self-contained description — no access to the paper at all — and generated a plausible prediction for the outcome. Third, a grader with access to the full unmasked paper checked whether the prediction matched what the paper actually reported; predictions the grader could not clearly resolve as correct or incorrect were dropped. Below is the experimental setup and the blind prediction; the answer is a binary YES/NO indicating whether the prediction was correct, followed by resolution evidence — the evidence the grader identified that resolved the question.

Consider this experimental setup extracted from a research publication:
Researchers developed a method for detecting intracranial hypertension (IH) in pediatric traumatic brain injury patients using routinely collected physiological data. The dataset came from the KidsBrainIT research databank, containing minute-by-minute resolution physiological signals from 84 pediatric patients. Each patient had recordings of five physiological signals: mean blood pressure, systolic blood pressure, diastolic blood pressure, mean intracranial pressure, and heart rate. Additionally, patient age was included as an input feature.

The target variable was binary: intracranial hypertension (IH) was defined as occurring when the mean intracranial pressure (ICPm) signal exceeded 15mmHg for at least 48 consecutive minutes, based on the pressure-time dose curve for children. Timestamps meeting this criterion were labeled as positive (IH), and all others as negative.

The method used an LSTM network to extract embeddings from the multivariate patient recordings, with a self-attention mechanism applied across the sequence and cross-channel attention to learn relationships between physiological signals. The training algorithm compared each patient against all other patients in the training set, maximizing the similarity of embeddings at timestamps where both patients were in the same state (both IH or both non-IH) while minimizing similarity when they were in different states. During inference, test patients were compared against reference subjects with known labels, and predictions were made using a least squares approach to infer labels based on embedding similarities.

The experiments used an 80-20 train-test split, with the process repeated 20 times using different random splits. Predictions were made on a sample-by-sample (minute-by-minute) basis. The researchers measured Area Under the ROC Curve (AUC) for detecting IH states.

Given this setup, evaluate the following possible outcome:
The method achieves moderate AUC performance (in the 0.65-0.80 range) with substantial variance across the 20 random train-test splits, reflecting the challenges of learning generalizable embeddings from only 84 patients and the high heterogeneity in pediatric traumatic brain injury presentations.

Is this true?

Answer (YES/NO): NO